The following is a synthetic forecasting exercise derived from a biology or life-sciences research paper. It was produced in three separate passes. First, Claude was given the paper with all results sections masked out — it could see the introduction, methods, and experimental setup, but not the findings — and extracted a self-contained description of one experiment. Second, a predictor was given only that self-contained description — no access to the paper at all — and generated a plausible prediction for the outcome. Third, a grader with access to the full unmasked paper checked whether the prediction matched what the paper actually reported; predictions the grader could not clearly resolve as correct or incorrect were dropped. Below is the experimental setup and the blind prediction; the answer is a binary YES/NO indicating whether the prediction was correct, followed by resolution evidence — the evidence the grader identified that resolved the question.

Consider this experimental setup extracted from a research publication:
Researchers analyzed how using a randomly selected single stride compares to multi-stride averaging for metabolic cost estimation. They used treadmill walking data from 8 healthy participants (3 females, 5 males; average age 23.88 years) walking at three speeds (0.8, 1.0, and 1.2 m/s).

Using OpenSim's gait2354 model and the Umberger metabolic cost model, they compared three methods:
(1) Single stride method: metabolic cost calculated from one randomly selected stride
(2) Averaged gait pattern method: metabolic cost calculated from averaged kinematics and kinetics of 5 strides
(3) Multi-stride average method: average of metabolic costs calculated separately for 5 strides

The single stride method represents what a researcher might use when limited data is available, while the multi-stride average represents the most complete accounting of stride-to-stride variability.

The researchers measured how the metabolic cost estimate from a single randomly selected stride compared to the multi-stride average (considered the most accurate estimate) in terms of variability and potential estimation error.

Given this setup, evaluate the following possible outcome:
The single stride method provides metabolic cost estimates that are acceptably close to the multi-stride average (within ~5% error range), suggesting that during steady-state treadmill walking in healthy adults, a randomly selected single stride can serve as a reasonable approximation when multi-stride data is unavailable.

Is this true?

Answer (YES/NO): NO